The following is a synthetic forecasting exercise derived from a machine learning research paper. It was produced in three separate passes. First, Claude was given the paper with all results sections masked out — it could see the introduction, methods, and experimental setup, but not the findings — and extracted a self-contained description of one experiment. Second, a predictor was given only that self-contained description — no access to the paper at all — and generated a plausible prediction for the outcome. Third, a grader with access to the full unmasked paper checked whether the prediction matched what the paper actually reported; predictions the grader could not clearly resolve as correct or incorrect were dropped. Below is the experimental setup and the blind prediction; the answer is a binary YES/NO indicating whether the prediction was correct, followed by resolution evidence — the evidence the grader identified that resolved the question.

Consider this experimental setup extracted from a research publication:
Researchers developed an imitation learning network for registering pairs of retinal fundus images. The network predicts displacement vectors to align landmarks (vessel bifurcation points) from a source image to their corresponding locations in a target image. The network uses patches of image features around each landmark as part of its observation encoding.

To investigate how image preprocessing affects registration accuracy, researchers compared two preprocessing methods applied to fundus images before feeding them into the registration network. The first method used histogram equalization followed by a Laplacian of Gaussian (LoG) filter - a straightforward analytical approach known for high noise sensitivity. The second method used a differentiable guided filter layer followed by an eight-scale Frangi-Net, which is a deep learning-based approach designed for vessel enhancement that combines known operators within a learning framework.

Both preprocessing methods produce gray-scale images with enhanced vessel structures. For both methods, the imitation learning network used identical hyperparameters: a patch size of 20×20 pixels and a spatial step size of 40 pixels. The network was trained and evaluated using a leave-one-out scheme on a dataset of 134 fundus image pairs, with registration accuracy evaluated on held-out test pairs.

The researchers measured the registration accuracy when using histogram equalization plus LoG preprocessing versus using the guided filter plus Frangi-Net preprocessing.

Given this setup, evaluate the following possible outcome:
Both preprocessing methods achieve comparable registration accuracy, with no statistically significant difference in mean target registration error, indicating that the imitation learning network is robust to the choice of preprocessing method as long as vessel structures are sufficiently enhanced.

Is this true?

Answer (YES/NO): NO